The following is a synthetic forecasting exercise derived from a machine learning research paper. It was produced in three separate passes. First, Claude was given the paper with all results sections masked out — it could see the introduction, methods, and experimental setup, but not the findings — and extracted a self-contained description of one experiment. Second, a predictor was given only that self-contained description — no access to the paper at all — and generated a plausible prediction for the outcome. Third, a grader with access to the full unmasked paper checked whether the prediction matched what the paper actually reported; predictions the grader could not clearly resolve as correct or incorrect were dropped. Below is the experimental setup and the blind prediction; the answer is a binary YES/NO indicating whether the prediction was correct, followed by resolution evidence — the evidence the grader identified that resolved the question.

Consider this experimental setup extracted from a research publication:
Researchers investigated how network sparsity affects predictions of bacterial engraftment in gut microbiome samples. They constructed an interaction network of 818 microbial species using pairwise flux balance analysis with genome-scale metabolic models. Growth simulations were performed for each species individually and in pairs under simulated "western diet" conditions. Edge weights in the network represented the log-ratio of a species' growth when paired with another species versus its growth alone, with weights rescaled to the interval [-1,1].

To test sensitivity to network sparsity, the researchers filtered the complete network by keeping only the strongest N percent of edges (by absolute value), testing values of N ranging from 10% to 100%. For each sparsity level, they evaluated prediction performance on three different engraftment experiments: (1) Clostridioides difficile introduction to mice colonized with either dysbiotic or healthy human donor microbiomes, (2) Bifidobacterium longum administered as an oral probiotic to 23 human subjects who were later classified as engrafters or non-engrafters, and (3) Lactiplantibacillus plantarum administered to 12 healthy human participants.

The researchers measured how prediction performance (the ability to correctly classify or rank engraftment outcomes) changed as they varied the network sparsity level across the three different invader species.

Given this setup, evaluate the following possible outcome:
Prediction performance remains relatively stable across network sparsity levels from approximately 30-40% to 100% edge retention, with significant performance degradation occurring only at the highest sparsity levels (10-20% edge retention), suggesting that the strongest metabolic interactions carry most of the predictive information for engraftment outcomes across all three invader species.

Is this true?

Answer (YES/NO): NO